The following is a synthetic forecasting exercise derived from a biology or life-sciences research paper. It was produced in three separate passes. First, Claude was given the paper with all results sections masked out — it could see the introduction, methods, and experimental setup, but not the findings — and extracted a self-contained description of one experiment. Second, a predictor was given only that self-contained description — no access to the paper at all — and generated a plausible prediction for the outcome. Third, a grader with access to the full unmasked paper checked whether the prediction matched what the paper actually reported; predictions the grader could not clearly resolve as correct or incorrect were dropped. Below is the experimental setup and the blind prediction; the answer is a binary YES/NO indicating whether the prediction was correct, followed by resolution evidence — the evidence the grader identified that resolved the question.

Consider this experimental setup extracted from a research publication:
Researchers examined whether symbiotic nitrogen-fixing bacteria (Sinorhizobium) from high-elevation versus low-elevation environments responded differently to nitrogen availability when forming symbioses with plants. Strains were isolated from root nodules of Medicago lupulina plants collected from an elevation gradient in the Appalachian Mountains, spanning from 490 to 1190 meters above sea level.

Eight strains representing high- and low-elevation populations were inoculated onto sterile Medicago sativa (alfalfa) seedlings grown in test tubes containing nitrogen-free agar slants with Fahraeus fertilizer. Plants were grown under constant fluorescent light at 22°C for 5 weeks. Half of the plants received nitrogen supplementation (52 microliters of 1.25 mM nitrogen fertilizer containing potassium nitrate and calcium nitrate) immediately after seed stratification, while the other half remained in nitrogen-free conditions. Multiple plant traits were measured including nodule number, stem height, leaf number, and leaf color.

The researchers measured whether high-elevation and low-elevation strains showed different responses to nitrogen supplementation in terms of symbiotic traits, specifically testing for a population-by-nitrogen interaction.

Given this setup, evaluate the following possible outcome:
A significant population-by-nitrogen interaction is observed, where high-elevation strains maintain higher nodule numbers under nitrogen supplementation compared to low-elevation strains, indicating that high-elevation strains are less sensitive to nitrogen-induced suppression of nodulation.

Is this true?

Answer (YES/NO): NO